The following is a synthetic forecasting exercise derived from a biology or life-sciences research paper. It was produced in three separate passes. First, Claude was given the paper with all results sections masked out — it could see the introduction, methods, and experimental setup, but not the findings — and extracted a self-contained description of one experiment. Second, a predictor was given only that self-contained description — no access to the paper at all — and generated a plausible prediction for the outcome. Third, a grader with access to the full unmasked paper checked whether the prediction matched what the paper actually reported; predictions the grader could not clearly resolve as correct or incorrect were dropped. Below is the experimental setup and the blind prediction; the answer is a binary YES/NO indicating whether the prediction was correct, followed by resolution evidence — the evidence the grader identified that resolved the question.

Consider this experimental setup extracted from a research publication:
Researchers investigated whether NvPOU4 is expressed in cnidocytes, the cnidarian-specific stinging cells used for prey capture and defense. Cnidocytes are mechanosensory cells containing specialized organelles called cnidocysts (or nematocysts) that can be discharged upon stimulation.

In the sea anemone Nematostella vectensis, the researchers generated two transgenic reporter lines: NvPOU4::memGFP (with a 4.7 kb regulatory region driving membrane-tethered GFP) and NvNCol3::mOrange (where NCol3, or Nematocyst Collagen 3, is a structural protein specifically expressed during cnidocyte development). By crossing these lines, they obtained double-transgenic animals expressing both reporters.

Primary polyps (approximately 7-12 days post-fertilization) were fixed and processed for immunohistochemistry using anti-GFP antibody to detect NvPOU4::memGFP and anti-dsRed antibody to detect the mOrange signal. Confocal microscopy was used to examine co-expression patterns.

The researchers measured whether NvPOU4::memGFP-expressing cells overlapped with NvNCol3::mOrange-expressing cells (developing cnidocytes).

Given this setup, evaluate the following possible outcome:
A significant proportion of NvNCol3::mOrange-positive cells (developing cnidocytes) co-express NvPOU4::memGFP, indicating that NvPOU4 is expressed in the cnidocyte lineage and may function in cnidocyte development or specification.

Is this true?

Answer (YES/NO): YES